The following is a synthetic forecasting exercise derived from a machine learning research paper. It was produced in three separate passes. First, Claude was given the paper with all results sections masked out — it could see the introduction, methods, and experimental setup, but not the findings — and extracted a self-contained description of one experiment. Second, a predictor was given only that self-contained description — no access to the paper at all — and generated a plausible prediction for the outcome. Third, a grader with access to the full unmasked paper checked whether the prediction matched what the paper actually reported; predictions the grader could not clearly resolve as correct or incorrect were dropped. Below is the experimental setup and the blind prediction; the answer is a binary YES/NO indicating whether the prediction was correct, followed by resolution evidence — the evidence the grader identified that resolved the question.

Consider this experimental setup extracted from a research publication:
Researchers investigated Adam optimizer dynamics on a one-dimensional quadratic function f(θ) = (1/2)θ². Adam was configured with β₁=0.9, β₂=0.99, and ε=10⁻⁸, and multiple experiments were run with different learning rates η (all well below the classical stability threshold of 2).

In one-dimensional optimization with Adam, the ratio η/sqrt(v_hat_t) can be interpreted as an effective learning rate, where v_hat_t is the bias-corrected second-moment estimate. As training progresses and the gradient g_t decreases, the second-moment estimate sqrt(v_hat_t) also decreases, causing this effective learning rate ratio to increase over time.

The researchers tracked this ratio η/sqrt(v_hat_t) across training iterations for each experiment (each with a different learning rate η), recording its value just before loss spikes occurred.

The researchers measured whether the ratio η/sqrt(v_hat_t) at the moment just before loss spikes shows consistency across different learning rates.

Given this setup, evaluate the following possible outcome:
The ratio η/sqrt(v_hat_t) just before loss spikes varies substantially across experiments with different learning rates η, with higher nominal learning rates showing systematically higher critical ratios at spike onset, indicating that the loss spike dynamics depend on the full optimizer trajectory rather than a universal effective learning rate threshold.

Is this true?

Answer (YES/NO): NO